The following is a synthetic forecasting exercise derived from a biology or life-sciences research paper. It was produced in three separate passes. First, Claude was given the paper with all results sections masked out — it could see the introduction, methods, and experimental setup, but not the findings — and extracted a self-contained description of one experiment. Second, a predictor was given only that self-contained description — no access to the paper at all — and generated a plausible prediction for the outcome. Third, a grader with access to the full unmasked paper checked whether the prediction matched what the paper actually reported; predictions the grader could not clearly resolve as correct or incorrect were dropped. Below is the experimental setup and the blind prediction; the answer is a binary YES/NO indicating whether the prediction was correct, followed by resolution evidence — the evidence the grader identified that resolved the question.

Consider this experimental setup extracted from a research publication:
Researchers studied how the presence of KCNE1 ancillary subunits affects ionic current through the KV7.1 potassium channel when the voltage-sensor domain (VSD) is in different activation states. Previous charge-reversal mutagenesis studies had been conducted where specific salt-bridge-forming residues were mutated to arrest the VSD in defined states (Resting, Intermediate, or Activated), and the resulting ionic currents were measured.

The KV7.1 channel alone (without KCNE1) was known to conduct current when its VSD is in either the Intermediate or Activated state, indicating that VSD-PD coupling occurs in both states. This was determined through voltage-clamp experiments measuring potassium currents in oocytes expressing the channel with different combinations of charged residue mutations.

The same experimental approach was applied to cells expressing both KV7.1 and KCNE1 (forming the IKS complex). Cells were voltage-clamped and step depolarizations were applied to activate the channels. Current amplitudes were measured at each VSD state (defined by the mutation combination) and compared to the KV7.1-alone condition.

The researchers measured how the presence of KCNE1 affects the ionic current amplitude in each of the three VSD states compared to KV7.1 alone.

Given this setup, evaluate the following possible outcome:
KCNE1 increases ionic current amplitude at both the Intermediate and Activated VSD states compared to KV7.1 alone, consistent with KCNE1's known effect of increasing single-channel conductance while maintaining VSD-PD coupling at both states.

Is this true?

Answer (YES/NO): NO